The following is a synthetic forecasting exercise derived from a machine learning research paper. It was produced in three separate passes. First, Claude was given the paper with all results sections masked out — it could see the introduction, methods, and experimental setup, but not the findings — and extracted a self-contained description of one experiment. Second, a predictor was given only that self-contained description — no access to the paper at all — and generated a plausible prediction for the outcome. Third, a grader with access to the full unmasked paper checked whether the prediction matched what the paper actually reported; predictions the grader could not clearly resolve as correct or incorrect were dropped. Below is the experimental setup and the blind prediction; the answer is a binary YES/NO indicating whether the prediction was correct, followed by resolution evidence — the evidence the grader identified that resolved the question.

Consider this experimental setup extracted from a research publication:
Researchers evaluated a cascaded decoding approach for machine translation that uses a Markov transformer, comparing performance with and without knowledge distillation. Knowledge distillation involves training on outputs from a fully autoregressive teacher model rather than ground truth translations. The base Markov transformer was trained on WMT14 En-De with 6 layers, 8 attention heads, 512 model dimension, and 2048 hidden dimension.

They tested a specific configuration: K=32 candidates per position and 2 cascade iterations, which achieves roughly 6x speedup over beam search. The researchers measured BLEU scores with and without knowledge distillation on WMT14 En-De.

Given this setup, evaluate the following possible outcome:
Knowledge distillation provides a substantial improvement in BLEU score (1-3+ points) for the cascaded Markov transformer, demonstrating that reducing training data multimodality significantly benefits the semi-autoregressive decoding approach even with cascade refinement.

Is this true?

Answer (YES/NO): YES